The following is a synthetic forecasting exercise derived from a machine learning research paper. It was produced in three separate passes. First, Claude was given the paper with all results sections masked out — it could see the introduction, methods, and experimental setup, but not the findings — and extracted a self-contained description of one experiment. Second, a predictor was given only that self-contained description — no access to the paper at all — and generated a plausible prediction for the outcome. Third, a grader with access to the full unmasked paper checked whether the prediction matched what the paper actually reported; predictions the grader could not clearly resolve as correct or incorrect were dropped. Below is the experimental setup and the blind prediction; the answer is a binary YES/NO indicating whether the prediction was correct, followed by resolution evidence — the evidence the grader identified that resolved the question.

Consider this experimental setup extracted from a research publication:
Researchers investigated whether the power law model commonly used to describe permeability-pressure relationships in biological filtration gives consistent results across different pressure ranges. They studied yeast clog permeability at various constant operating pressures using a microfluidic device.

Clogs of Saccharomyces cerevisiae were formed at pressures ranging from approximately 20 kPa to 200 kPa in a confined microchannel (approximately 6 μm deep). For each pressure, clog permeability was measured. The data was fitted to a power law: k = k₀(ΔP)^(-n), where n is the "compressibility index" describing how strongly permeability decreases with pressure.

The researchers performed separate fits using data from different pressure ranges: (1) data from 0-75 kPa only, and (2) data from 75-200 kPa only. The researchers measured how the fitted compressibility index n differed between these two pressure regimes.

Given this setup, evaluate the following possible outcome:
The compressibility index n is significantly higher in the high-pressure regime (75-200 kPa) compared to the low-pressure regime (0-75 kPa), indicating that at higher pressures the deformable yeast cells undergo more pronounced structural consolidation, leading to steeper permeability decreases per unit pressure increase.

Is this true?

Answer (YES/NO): NO